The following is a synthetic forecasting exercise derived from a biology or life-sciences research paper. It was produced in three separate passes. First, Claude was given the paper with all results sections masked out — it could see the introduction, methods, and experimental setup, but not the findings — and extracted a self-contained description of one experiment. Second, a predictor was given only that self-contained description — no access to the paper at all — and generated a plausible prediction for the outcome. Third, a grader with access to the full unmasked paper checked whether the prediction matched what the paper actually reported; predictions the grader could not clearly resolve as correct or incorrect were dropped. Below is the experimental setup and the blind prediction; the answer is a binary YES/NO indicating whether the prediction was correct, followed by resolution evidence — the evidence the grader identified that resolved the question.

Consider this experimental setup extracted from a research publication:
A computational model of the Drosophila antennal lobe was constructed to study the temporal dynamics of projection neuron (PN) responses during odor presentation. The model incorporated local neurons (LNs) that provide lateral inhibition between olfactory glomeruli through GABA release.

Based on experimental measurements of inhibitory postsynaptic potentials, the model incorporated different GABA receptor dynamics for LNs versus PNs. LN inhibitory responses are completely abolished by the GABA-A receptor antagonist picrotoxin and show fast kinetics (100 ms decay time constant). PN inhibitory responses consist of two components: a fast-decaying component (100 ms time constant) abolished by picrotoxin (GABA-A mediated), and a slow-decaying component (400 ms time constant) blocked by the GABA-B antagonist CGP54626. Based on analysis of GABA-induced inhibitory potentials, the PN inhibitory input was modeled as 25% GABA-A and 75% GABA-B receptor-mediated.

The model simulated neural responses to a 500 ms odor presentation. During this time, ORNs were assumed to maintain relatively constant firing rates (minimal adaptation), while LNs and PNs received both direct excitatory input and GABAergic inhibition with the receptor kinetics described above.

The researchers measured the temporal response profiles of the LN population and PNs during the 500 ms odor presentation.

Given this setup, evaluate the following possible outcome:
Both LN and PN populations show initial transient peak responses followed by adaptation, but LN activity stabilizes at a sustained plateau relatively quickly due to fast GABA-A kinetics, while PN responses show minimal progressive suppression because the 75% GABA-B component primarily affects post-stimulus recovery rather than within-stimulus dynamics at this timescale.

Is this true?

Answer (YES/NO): NO